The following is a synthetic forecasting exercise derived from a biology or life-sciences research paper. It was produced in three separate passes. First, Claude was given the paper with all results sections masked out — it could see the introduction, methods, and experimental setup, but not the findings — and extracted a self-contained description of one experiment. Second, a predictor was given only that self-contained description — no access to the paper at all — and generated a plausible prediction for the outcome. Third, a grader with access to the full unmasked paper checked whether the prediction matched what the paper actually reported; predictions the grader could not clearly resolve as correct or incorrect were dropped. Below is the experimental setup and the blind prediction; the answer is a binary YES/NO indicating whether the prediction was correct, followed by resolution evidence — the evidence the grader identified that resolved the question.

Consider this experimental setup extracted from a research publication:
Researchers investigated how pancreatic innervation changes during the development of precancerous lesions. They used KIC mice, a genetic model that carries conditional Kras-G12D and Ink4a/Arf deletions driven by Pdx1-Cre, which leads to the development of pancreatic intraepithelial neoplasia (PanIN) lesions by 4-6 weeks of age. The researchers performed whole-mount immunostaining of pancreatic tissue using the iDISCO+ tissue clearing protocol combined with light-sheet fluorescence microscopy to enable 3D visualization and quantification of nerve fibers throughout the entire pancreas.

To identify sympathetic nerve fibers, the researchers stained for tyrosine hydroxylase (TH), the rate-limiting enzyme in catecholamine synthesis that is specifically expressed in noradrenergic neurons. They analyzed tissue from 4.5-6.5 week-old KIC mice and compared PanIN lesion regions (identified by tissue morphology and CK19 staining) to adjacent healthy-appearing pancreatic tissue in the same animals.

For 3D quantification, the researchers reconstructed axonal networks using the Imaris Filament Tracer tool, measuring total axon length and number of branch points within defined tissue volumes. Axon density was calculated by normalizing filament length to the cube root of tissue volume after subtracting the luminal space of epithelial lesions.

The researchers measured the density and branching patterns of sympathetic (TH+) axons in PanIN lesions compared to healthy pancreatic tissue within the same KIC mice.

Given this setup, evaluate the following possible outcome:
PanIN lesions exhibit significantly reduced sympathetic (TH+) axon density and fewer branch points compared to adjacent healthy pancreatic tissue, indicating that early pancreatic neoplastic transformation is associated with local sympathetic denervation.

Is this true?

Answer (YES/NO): NO